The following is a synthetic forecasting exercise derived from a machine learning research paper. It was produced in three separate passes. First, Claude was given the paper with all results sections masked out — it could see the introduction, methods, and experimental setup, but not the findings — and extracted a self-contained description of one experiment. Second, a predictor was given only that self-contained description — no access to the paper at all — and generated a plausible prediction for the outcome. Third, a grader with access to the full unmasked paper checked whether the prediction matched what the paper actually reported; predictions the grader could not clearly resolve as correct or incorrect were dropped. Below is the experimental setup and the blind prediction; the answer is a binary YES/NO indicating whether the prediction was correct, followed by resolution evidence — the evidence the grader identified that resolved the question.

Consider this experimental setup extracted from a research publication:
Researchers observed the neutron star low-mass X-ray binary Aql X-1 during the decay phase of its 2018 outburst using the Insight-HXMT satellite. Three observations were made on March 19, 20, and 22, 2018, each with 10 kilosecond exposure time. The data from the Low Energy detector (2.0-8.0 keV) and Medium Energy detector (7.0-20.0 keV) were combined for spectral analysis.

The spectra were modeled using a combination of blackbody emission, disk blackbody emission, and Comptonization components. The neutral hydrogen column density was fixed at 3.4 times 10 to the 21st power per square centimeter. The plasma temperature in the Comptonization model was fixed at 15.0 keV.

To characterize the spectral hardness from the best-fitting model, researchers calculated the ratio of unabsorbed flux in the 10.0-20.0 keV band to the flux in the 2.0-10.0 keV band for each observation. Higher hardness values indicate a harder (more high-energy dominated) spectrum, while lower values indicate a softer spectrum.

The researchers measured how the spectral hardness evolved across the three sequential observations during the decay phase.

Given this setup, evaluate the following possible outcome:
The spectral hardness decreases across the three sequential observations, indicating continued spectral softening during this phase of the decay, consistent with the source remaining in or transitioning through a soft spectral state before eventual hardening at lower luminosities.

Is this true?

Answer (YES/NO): NO